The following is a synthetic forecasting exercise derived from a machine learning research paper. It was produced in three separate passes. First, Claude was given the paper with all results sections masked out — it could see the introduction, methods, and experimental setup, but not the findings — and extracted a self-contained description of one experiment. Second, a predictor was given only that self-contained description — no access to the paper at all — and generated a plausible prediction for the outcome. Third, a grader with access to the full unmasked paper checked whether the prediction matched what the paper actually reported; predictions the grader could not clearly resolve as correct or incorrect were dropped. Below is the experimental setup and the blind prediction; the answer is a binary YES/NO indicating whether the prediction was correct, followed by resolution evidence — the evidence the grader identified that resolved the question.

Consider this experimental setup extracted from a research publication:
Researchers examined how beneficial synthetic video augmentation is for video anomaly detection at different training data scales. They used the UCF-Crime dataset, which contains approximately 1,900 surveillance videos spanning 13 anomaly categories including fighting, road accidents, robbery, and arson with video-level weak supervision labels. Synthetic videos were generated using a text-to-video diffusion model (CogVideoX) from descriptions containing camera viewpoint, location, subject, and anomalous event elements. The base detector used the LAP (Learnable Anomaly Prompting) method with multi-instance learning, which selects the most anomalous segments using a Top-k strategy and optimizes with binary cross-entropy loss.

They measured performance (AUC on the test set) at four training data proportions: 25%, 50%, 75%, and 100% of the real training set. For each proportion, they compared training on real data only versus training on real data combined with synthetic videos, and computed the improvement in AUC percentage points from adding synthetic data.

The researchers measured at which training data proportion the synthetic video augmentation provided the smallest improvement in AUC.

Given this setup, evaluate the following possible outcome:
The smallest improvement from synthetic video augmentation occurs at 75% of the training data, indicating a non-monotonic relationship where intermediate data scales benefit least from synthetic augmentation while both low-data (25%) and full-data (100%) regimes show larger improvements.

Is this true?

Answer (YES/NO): NO